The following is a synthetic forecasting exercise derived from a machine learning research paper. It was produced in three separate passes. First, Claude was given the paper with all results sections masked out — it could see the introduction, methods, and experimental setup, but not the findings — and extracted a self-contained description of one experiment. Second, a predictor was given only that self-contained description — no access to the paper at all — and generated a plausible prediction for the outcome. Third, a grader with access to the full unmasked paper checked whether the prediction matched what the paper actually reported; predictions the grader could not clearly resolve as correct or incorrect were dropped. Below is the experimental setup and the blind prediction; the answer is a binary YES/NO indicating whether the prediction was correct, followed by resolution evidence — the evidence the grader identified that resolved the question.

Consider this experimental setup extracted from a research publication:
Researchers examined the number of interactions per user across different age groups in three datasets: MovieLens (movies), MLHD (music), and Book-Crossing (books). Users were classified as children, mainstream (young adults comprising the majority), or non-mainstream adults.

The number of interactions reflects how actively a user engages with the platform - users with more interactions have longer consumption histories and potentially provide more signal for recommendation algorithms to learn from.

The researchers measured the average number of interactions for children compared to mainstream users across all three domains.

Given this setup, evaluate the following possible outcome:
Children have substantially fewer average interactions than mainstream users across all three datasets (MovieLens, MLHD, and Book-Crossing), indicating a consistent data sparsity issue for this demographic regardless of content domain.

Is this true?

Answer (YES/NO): NO